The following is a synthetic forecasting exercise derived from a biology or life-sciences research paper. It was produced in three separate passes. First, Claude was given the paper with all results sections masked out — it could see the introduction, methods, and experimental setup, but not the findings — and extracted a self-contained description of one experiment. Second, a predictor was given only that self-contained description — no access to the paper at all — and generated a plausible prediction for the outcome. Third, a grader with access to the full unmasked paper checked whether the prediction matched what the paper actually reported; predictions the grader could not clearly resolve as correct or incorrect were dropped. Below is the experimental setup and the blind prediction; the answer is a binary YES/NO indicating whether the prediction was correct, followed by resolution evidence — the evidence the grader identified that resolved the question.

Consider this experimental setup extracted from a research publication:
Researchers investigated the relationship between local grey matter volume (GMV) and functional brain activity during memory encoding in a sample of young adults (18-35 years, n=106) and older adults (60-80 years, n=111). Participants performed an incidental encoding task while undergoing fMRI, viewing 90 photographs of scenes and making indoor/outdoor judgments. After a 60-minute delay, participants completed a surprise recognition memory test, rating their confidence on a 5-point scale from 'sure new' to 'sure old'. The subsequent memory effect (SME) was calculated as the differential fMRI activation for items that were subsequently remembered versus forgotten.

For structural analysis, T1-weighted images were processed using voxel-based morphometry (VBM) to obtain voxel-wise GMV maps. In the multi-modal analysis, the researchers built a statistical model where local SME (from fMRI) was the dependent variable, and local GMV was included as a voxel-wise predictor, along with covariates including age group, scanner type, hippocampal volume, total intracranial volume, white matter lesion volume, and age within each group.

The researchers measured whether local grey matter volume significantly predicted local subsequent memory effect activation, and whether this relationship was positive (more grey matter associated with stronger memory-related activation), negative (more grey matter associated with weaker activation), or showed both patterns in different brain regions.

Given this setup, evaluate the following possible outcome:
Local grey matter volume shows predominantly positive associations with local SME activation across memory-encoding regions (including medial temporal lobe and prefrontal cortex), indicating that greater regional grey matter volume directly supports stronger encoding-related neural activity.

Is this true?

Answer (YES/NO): NO